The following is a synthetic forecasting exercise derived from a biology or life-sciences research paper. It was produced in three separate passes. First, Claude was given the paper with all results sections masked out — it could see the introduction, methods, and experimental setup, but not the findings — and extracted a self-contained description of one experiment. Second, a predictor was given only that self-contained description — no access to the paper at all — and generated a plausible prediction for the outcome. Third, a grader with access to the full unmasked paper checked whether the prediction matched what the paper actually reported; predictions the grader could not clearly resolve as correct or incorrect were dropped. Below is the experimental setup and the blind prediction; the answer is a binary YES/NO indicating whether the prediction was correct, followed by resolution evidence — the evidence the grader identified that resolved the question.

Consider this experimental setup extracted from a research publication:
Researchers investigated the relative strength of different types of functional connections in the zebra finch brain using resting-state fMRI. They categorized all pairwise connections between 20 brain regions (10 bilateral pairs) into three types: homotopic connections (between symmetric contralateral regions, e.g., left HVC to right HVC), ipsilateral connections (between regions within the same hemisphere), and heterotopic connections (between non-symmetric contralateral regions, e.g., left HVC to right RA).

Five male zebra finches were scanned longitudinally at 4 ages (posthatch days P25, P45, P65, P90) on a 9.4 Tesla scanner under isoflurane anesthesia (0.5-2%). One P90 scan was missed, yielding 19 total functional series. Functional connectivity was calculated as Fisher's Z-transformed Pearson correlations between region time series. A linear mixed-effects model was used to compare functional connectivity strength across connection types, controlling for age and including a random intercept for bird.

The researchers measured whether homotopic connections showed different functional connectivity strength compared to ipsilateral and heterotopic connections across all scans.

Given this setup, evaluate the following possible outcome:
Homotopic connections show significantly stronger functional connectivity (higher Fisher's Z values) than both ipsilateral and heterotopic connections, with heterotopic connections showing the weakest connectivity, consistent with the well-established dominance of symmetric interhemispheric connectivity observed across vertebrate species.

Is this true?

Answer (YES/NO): NO